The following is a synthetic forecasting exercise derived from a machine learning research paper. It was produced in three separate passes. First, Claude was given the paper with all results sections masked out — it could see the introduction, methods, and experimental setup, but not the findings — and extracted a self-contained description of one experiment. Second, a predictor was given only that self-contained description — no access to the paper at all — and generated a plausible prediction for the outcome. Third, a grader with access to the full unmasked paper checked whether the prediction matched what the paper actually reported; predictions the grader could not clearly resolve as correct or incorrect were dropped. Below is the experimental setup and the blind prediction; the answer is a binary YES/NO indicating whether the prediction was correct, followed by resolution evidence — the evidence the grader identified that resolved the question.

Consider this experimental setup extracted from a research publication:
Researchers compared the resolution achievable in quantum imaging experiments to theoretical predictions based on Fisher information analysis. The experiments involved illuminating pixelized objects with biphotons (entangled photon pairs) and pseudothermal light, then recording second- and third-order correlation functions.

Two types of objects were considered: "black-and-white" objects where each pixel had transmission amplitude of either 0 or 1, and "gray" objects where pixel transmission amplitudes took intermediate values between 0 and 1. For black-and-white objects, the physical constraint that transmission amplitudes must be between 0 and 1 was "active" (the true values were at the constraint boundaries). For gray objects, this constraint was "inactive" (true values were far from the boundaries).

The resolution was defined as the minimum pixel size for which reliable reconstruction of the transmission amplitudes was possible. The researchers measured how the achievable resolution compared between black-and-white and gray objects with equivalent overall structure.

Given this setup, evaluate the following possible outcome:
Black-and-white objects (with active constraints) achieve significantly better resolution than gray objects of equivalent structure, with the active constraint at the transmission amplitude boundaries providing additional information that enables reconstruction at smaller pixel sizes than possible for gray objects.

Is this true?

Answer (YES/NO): YES